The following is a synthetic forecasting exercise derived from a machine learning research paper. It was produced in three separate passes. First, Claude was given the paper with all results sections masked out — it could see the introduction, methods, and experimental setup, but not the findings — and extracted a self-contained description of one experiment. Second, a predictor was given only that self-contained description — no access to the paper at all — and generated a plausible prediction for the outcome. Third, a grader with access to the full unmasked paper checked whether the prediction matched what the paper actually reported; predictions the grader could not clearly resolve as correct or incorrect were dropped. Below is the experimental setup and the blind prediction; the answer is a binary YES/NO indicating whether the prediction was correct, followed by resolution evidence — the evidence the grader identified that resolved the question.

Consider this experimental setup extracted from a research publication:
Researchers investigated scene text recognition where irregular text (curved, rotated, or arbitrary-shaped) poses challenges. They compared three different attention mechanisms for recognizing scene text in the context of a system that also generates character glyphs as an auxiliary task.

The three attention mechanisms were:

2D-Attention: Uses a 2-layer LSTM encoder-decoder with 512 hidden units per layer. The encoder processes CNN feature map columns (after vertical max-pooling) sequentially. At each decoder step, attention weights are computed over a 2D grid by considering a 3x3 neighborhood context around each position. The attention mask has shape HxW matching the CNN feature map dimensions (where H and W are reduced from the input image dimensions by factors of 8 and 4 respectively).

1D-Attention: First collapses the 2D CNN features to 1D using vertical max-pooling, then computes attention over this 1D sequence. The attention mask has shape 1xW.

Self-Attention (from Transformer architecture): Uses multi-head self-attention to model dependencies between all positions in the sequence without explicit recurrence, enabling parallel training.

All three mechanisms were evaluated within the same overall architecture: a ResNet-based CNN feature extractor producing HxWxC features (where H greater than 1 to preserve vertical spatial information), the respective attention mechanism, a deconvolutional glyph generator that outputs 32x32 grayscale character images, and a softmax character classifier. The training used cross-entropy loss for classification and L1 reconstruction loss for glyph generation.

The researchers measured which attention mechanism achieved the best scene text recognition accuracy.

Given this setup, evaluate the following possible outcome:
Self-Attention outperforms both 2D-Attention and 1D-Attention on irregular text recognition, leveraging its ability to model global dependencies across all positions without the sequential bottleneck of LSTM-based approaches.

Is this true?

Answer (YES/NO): NO